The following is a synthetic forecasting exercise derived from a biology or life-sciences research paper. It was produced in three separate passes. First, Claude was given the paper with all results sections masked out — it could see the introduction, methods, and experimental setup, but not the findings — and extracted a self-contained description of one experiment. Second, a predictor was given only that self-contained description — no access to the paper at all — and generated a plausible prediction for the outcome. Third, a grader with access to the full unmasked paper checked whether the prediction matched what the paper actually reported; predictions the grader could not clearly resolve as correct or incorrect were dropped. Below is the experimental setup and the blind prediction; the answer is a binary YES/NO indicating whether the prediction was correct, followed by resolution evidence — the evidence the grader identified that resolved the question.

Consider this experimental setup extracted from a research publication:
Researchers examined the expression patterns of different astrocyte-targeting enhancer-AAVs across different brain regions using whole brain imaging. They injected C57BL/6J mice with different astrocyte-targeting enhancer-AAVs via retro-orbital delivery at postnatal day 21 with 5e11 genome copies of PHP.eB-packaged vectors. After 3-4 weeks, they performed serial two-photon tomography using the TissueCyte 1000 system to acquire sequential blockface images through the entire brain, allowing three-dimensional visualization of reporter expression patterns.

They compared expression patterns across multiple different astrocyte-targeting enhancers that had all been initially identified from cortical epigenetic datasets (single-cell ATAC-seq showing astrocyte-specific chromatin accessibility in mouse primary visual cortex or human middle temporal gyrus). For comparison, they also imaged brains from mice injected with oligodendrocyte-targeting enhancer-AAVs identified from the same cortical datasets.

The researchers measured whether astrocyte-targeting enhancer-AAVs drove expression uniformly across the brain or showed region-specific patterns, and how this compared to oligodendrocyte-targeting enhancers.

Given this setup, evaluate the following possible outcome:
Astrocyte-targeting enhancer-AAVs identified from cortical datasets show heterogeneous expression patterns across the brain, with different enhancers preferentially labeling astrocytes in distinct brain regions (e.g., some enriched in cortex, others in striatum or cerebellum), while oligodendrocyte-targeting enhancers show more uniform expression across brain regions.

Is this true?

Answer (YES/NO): YES